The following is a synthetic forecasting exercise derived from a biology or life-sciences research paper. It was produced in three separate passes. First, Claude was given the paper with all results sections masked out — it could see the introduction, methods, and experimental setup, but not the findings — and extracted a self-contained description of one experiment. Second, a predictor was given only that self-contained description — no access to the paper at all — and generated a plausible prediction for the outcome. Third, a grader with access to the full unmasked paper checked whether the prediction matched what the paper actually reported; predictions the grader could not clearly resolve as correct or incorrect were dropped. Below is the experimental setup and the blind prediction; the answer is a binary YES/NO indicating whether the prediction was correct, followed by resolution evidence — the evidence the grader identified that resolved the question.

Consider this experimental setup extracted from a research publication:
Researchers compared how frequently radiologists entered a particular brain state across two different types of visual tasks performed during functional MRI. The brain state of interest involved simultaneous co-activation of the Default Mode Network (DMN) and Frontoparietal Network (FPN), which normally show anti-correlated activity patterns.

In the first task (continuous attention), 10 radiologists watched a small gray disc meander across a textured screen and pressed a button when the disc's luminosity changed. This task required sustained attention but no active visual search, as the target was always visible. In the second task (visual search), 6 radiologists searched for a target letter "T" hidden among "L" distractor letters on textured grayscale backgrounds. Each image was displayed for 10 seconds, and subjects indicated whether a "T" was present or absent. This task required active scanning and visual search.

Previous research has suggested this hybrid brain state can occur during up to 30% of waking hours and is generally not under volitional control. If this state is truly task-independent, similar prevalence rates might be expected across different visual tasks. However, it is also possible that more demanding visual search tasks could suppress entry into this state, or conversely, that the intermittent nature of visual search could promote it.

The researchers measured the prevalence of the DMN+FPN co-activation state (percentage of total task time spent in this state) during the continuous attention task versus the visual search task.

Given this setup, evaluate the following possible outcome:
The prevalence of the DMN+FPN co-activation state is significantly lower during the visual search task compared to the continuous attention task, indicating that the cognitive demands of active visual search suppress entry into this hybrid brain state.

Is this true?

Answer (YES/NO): NO